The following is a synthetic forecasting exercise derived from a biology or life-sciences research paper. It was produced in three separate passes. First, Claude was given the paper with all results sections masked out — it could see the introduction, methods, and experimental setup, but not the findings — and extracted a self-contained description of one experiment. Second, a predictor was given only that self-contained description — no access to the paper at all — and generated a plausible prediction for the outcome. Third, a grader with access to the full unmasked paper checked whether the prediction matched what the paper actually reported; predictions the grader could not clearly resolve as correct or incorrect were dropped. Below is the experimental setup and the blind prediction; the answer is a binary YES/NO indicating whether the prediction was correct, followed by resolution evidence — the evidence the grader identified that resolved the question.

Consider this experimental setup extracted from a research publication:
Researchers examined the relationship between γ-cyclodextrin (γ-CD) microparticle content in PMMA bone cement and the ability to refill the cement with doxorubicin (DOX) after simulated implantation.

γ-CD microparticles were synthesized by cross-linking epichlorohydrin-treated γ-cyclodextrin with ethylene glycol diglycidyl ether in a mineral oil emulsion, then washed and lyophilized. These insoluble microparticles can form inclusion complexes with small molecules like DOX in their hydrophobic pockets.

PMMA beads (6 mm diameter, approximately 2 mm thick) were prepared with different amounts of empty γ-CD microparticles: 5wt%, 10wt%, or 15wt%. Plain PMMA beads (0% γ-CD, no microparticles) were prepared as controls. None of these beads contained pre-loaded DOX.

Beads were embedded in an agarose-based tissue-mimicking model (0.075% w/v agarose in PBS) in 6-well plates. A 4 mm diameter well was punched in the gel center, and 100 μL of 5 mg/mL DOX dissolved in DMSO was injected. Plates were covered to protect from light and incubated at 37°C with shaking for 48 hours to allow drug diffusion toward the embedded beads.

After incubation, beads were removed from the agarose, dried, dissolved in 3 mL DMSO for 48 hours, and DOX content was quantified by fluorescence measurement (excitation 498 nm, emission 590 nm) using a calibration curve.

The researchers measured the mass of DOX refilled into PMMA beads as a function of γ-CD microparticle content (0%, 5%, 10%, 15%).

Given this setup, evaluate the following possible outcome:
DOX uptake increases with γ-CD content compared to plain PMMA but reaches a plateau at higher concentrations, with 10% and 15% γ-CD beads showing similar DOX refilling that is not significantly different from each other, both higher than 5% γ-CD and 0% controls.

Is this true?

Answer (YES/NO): NO